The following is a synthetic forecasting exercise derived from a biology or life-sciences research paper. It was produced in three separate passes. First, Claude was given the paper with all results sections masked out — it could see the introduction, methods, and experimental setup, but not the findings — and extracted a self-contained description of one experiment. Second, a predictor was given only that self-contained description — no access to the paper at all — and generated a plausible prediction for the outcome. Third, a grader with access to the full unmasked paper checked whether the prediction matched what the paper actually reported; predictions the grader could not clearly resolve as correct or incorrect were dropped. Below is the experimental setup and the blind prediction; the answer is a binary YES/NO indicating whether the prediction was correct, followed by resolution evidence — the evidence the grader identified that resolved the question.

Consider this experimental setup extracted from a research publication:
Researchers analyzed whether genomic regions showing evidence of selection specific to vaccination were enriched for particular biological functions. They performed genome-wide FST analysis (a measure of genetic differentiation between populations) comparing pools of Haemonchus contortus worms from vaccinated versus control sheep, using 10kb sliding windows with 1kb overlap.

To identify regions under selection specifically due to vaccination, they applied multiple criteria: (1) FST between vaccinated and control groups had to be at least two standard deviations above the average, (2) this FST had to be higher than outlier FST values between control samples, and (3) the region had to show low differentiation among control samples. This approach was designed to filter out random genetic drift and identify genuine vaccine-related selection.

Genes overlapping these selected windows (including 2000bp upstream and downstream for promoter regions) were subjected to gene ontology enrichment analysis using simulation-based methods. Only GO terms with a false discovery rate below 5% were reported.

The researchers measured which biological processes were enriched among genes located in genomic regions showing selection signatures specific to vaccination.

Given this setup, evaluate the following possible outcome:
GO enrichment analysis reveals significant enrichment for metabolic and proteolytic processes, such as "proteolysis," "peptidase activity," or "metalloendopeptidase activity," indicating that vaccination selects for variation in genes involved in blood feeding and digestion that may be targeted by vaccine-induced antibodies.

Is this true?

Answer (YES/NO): NO